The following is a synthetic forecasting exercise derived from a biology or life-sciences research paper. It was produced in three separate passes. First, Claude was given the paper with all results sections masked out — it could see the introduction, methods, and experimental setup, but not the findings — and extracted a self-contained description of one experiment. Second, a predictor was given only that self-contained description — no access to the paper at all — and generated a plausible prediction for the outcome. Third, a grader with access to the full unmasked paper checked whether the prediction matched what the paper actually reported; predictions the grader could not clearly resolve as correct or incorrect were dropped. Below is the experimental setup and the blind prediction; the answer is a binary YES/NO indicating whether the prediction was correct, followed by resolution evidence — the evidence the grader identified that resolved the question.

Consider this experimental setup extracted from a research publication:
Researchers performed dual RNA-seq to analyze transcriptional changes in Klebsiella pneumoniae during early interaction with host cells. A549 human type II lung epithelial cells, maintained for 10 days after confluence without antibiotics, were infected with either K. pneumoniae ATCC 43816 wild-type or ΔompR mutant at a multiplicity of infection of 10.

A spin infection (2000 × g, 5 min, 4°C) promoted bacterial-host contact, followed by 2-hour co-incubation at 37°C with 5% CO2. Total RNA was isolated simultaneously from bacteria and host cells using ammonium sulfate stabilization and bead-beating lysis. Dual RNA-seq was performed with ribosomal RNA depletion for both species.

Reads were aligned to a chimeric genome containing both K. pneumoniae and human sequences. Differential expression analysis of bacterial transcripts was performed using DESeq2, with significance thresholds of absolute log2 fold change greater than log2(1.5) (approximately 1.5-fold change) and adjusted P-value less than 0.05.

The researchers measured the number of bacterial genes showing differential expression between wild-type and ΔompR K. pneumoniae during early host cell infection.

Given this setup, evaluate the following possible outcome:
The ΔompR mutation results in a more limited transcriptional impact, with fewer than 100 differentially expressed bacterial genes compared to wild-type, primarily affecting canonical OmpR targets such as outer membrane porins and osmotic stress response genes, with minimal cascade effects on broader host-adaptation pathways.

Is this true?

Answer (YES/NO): YES